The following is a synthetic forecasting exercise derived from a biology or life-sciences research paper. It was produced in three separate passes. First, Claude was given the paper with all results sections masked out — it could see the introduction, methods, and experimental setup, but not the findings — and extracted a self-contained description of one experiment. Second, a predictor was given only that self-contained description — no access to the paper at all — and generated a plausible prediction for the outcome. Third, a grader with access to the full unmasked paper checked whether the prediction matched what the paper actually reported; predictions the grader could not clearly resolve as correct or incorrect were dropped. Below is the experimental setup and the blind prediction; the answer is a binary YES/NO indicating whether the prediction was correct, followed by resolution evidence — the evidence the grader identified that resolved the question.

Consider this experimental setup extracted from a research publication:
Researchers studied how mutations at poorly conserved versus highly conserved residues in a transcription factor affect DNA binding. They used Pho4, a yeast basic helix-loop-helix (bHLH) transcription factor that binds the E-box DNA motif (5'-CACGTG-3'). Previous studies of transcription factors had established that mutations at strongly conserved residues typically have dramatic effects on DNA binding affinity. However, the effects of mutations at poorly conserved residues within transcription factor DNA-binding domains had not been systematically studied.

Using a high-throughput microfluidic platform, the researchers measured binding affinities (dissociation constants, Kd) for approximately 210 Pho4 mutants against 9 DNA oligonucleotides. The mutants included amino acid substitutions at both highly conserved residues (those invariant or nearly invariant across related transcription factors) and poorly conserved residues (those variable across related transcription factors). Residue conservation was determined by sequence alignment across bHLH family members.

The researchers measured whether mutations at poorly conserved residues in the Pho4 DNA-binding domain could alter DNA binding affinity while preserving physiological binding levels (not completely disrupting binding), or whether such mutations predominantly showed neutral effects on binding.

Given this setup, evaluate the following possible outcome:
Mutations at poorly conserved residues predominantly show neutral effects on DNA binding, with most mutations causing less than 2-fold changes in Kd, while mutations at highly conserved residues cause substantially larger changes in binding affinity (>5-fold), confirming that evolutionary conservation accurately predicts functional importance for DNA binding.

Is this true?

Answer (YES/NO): NO